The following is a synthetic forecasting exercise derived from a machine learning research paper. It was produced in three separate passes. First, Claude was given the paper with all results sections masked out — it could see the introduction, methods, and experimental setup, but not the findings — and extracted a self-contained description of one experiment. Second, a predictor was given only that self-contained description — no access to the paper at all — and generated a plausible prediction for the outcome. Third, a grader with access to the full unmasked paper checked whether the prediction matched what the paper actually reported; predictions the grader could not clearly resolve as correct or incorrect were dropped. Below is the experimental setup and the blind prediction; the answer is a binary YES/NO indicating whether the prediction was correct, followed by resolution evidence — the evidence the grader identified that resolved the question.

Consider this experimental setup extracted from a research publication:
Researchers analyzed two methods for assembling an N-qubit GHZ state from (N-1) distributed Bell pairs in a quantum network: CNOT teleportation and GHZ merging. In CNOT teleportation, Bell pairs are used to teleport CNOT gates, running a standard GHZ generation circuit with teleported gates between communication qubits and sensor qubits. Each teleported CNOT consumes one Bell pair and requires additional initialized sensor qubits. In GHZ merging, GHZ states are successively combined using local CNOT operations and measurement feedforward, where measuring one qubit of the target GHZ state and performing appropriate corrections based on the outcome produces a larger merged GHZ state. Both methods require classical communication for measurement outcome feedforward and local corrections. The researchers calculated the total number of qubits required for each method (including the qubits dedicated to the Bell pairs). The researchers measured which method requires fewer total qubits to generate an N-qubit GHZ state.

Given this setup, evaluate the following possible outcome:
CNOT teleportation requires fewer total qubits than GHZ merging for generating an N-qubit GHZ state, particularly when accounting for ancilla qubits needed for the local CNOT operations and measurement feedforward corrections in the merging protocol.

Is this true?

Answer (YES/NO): NO